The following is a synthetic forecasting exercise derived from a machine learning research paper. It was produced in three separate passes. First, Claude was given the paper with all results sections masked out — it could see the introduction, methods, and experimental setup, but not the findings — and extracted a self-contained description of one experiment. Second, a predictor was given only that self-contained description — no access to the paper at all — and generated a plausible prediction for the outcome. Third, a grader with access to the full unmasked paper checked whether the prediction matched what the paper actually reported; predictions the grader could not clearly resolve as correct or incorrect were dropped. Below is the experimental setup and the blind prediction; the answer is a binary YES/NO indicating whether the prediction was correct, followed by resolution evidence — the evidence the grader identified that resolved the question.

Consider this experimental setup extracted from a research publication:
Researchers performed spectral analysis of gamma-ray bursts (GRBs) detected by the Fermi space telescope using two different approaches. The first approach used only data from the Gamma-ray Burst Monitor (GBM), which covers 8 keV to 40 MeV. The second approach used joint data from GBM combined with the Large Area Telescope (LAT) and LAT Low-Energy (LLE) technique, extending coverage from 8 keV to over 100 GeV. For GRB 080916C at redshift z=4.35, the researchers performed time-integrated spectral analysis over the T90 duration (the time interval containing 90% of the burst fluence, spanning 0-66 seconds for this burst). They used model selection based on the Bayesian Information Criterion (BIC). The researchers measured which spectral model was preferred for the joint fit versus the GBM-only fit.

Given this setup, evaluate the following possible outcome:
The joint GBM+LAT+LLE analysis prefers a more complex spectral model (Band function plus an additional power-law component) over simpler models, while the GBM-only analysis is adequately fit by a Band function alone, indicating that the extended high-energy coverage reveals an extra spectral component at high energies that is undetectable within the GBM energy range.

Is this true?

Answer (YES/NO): NO